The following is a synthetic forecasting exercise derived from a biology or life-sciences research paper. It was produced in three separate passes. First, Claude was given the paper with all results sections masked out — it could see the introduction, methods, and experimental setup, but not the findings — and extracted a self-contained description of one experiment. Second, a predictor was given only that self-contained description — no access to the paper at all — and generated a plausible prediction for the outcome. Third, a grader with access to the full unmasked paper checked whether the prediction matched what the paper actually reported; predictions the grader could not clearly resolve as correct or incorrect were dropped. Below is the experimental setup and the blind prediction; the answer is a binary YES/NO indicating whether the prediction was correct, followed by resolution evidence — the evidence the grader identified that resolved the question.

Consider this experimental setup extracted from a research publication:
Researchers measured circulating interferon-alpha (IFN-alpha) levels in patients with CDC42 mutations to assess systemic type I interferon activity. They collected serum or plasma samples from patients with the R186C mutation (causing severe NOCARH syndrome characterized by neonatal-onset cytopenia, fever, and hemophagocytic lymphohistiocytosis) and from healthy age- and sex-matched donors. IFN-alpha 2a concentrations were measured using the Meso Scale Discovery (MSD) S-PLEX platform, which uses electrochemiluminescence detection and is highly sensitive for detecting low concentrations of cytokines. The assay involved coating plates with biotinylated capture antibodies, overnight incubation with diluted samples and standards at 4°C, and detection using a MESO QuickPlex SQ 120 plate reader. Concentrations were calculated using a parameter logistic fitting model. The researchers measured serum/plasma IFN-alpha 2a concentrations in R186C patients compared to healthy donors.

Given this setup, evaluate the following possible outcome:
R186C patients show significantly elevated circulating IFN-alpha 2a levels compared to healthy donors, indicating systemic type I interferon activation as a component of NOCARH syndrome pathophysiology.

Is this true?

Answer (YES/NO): YES